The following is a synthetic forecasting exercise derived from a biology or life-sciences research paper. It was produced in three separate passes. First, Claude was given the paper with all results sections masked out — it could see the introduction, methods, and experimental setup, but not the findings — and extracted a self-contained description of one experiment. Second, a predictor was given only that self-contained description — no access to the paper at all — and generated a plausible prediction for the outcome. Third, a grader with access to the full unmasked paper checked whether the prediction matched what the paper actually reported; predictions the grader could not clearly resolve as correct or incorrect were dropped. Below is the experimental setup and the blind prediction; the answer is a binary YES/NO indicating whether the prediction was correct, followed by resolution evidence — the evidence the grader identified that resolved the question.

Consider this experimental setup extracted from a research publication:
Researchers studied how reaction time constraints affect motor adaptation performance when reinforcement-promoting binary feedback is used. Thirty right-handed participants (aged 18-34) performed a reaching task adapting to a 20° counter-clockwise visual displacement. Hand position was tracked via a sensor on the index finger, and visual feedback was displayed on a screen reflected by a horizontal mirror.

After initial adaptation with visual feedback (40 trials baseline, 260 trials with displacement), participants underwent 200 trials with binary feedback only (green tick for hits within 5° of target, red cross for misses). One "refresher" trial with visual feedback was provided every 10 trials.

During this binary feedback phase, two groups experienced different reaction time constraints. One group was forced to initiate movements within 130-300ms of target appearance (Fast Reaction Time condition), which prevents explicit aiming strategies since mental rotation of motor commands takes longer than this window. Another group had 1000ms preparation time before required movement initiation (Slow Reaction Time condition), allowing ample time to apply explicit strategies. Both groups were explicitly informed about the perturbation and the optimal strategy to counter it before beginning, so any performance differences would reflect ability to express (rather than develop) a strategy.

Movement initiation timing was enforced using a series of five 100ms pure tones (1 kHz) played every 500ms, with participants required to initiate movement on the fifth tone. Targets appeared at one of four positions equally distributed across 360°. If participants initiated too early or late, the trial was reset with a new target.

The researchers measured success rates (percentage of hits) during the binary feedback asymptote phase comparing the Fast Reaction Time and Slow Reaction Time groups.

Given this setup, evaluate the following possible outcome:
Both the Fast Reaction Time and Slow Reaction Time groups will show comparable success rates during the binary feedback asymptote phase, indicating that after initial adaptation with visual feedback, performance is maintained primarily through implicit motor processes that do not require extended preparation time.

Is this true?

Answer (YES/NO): NO